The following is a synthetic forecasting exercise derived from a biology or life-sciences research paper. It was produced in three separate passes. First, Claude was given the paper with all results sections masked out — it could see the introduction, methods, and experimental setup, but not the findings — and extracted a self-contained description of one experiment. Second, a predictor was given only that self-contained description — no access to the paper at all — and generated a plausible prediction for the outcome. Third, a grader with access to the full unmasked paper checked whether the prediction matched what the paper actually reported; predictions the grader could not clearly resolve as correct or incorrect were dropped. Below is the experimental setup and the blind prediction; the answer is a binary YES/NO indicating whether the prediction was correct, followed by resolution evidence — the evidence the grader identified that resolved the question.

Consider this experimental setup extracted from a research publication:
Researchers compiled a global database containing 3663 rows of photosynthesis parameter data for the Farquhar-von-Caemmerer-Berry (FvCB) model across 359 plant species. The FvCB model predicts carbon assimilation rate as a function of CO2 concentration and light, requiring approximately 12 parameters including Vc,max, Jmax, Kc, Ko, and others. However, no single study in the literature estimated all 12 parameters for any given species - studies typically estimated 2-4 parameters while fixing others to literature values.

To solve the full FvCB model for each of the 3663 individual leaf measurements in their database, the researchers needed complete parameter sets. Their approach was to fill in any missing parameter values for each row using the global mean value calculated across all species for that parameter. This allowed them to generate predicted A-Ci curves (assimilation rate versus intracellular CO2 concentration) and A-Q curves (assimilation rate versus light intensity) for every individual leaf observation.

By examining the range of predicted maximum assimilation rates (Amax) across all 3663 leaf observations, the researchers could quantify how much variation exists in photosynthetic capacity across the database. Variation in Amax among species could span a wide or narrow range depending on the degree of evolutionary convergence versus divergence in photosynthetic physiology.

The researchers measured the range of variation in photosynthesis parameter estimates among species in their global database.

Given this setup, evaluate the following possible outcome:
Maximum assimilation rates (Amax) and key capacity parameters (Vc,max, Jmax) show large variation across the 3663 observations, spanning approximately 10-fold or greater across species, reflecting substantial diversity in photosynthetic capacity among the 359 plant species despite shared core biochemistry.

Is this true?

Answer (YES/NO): YES